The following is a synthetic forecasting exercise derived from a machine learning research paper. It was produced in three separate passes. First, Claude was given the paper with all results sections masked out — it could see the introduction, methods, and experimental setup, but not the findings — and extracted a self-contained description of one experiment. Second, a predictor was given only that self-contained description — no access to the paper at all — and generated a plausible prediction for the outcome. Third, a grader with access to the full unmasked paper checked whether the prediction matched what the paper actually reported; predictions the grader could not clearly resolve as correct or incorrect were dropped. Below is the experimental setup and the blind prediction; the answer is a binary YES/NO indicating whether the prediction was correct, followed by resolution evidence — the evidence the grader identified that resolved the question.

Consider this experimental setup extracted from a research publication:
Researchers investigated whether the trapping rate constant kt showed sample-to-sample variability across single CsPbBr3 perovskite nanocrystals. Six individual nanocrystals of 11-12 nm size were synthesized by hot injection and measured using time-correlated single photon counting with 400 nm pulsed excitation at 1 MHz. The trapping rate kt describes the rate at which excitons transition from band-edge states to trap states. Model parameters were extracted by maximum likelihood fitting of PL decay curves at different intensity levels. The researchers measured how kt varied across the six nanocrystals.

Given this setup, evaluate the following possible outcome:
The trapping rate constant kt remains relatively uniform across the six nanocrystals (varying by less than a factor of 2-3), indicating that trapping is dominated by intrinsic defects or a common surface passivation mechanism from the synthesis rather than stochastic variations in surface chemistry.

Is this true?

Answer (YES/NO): NO